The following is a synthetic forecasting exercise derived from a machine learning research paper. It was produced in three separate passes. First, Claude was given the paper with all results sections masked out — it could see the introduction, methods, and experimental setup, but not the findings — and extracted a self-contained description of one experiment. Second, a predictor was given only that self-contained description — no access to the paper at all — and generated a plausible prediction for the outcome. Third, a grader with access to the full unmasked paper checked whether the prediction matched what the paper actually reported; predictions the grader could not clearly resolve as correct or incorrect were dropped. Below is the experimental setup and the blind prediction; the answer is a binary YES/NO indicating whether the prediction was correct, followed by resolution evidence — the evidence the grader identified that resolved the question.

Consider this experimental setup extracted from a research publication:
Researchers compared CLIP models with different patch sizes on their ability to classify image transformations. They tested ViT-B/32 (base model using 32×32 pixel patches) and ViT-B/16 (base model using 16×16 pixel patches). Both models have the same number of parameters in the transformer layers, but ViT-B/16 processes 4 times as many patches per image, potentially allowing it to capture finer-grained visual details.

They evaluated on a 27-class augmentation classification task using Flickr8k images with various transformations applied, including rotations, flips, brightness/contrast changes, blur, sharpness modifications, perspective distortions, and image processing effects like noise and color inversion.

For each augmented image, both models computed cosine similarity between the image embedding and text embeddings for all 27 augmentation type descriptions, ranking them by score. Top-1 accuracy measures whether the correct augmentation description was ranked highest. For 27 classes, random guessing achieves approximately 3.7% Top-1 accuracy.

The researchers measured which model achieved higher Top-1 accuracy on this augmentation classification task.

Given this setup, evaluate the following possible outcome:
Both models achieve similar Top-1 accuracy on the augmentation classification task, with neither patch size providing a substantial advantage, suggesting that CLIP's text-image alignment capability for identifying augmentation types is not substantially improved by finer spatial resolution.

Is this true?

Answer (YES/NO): YES